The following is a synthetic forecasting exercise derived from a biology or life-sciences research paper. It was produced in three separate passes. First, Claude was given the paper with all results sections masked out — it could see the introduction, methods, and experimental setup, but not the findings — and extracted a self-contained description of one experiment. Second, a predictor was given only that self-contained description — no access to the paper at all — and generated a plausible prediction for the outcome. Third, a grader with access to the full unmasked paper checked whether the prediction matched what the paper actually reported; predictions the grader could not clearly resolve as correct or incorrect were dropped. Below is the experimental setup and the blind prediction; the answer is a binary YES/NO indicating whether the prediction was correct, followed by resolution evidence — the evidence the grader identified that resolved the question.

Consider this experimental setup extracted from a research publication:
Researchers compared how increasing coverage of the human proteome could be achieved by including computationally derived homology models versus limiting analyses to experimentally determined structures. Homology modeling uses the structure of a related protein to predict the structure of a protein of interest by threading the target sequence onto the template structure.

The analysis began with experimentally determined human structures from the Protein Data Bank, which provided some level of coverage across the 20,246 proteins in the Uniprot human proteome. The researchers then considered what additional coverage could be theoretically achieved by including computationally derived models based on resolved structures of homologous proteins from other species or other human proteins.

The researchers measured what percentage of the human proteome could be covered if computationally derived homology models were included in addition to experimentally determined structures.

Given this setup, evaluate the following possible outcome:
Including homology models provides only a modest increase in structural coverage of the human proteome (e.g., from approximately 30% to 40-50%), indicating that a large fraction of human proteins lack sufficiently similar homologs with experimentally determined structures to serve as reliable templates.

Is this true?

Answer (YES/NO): NO